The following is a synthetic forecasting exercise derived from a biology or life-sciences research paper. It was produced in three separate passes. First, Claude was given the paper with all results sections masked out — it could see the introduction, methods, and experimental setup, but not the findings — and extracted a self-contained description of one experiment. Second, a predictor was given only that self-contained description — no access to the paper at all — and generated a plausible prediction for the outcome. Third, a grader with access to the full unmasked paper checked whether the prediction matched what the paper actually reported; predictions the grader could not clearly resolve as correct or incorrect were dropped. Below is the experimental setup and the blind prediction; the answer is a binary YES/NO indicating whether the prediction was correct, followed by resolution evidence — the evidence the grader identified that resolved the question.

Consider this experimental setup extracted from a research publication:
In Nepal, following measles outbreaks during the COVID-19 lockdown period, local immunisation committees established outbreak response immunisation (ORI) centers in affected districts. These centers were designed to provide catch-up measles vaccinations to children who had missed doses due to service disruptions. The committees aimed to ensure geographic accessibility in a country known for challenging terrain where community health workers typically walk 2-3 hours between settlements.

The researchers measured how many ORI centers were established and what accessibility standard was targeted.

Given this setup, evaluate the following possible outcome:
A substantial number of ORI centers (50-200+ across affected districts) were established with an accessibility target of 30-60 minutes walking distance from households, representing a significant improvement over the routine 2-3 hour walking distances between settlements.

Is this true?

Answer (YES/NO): YES